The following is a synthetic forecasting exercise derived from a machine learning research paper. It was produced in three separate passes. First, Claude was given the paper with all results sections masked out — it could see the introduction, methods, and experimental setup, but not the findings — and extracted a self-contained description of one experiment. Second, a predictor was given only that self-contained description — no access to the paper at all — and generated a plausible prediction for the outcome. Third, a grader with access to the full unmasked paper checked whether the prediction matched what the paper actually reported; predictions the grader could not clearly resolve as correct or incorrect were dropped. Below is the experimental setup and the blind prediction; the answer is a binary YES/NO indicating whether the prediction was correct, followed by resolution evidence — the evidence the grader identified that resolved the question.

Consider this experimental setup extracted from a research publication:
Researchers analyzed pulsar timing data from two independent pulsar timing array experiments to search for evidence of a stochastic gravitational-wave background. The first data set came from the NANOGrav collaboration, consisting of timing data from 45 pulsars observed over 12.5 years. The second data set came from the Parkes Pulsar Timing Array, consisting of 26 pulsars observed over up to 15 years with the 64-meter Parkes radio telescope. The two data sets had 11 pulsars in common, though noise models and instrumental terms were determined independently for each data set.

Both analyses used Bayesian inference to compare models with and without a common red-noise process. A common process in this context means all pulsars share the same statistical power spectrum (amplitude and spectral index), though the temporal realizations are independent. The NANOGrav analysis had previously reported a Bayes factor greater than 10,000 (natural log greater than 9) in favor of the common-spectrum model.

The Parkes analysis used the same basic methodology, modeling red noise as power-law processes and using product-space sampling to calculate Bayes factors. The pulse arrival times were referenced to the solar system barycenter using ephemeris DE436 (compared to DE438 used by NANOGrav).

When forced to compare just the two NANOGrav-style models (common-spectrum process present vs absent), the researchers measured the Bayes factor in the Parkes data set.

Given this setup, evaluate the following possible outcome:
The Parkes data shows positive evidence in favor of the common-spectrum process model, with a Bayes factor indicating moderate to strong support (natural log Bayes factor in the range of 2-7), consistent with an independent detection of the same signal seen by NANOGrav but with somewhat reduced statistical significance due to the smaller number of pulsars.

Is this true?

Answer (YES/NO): NO